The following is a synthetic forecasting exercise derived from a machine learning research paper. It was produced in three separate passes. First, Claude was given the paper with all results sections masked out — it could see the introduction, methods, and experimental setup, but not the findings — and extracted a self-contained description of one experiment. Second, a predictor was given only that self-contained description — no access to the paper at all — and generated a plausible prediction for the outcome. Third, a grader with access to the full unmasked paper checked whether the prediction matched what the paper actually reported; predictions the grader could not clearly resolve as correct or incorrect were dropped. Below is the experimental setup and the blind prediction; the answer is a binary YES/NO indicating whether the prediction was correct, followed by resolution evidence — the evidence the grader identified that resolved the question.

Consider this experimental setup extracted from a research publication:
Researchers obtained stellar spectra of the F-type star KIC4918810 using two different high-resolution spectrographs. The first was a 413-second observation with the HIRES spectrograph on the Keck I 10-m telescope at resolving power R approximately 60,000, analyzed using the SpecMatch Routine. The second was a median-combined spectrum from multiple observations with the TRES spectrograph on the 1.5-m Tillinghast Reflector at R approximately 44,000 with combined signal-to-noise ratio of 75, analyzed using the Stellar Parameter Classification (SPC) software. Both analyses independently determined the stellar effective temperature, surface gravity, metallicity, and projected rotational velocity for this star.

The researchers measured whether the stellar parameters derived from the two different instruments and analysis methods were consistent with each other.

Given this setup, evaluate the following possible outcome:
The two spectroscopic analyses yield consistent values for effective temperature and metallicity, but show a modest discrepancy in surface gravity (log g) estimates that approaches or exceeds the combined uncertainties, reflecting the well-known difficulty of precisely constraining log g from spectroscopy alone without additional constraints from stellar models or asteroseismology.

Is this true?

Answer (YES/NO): NO